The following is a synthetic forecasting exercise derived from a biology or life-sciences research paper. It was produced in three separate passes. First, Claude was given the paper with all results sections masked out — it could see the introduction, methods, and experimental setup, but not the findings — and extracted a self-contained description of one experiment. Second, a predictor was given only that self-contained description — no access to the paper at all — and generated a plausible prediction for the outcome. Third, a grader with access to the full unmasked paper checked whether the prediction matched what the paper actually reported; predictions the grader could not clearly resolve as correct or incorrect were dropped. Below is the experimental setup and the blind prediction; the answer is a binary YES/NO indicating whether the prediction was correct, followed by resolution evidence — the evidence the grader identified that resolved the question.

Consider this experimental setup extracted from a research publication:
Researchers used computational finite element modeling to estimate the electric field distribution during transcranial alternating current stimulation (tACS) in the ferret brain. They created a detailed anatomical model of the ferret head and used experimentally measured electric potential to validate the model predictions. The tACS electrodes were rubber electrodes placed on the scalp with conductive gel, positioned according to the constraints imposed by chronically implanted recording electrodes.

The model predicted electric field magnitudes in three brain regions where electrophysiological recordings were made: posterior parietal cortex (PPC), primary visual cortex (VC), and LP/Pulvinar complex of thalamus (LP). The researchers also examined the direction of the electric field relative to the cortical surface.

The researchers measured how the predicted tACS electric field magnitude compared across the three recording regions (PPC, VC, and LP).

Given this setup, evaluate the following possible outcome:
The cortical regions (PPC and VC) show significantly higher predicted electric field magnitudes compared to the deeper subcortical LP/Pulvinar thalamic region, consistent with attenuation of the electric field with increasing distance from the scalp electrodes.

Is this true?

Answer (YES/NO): NO